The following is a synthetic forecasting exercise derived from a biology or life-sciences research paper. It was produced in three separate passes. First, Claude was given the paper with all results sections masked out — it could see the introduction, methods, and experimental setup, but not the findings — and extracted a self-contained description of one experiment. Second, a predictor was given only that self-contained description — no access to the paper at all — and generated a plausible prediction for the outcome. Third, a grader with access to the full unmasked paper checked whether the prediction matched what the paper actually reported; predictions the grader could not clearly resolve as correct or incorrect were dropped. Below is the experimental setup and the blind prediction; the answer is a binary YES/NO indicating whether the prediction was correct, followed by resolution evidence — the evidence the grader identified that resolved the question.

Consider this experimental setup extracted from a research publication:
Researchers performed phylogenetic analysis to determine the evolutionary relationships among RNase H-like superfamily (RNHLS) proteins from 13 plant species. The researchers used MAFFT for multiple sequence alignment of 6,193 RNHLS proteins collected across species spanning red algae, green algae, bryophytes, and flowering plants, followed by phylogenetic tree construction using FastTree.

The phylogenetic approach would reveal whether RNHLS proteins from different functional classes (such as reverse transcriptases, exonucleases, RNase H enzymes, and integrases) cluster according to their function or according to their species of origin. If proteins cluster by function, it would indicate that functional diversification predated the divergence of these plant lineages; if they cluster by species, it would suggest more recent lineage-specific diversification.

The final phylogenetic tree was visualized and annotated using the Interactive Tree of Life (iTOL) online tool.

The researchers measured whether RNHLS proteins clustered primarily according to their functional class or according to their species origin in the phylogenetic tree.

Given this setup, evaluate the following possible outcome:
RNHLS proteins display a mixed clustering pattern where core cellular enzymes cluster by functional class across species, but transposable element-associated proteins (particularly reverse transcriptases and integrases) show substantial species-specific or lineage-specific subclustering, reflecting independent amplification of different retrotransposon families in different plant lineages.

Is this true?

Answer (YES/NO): YES